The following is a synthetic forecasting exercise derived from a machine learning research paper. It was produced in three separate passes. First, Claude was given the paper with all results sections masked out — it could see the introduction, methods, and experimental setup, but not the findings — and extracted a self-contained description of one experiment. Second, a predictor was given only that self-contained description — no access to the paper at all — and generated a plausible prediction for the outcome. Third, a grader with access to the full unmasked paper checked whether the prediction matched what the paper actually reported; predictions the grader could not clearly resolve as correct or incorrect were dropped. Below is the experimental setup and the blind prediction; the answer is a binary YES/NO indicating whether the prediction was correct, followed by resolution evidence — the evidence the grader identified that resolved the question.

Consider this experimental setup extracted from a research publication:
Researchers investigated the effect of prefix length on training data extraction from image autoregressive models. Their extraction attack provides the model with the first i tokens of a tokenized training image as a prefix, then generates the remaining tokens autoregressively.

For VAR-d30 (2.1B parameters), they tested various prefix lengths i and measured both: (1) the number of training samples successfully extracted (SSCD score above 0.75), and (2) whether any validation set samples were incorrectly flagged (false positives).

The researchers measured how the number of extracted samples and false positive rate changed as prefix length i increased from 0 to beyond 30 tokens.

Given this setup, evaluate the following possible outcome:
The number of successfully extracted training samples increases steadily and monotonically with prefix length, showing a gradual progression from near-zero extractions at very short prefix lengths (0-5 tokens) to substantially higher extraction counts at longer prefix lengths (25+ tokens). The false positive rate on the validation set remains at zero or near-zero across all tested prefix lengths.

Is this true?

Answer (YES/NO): NO